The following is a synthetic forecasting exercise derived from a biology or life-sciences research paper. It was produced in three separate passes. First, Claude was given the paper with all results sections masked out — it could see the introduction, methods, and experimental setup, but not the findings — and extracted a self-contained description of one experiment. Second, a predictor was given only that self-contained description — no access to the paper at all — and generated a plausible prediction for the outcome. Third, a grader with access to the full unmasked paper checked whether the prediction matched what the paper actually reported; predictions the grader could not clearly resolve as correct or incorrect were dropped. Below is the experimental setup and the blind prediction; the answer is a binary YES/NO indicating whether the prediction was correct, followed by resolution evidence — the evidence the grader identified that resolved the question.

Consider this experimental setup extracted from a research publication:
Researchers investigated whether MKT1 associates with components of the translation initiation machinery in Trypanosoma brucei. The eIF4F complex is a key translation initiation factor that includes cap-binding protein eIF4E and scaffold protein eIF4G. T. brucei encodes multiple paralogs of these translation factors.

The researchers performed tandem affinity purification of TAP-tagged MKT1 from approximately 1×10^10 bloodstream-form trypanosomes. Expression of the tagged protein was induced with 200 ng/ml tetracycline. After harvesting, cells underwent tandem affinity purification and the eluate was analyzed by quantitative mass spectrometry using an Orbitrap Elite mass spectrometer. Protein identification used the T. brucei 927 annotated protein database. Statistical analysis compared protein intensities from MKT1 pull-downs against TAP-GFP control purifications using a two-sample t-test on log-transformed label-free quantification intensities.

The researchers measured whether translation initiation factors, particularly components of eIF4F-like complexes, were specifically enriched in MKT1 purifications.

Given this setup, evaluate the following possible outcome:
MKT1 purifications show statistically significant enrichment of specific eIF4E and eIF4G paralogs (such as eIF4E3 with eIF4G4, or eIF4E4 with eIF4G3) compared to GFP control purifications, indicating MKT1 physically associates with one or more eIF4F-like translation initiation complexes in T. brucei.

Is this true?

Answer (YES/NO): NO